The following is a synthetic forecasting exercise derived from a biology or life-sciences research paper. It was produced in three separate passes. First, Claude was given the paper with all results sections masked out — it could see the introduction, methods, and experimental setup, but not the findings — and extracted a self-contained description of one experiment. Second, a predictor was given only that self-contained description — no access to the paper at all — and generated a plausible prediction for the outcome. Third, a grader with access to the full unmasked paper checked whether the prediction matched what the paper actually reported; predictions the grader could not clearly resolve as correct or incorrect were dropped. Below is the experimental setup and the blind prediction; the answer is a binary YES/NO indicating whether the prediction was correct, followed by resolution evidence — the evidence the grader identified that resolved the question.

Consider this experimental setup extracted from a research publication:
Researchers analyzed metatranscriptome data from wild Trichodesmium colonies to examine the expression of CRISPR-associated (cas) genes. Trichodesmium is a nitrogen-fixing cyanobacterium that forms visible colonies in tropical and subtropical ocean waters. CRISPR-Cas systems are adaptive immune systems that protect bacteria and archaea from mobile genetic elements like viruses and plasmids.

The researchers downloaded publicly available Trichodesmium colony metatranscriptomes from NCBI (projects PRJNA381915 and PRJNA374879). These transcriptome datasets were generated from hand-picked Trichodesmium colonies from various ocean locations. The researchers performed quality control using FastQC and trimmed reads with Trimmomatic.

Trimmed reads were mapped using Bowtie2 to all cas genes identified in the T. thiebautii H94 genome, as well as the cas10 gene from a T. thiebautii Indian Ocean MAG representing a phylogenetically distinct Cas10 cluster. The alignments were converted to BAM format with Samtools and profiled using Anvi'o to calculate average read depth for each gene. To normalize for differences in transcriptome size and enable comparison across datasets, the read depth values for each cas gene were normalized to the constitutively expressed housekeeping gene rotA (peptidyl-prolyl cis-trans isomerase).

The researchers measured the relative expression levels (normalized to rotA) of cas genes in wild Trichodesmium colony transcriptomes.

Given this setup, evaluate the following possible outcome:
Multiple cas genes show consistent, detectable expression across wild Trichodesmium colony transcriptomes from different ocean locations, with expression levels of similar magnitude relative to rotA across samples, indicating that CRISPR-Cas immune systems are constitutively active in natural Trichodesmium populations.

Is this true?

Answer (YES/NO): NO